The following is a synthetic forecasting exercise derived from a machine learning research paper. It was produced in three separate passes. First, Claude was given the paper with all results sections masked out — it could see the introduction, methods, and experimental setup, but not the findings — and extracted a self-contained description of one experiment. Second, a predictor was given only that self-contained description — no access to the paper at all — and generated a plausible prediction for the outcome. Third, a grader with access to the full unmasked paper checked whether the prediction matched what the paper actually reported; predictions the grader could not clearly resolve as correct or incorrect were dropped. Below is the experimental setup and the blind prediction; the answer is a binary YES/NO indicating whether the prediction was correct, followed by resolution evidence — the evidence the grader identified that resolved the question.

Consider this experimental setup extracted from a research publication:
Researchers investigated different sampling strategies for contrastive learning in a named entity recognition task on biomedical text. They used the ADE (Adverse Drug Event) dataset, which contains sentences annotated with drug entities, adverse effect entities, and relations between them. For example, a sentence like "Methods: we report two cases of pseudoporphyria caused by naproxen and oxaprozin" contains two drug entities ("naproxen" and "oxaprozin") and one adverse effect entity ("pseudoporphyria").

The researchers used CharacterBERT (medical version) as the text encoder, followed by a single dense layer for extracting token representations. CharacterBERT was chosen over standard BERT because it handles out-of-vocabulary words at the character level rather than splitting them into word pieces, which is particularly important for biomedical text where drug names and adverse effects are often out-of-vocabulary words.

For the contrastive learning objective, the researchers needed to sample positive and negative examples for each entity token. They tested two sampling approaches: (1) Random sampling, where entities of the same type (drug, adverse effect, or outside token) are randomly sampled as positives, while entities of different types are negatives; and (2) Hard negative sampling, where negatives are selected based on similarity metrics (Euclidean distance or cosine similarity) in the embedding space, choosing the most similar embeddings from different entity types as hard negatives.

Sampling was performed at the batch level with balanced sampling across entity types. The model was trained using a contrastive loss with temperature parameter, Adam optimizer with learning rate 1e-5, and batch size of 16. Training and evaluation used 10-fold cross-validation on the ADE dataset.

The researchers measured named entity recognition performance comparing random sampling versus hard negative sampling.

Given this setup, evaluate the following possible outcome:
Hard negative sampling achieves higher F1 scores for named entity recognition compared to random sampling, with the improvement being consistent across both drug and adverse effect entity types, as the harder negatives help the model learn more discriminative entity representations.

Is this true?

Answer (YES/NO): NO